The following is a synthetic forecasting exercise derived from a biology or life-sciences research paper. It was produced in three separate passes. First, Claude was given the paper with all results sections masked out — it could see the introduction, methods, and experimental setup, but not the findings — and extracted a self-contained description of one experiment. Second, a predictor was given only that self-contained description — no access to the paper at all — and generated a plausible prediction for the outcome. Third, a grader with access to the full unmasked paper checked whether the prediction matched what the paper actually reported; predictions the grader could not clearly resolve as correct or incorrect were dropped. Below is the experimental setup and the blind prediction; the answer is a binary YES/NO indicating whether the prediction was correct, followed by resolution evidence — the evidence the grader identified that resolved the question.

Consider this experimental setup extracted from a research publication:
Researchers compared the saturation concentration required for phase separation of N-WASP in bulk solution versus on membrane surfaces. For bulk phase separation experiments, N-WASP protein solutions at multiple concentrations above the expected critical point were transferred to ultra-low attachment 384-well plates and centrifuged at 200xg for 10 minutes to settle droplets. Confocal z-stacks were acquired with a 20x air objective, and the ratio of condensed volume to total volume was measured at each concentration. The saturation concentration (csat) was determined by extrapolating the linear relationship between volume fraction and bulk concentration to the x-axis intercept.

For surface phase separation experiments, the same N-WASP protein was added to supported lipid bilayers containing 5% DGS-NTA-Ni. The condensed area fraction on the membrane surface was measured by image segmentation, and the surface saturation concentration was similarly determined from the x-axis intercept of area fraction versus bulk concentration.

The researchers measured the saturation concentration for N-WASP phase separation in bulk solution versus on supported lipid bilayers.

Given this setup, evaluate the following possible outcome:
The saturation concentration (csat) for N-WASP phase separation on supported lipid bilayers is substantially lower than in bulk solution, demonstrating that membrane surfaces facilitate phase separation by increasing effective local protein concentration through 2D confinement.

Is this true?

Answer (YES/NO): YES